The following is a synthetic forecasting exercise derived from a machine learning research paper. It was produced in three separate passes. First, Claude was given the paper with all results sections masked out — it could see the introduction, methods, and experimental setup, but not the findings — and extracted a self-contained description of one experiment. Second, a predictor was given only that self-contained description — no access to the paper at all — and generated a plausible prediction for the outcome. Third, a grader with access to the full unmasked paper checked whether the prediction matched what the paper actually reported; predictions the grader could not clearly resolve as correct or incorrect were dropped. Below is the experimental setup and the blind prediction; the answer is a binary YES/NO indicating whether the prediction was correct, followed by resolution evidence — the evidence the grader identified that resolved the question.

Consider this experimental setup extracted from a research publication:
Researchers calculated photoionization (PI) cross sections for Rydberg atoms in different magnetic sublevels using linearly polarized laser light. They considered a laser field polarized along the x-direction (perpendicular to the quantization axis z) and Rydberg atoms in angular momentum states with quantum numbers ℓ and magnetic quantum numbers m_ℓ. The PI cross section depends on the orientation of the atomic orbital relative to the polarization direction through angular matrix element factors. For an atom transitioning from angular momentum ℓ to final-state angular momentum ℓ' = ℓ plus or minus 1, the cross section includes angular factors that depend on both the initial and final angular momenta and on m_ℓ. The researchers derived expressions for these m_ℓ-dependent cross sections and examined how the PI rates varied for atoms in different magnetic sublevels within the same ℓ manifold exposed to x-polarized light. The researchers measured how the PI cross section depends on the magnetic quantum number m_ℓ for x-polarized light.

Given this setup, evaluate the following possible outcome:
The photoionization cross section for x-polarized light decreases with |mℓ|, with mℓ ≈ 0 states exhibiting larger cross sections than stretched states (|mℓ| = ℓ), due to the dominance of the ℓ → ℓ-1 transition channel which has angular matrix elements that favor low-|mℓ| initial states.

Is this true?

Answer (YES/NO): NO